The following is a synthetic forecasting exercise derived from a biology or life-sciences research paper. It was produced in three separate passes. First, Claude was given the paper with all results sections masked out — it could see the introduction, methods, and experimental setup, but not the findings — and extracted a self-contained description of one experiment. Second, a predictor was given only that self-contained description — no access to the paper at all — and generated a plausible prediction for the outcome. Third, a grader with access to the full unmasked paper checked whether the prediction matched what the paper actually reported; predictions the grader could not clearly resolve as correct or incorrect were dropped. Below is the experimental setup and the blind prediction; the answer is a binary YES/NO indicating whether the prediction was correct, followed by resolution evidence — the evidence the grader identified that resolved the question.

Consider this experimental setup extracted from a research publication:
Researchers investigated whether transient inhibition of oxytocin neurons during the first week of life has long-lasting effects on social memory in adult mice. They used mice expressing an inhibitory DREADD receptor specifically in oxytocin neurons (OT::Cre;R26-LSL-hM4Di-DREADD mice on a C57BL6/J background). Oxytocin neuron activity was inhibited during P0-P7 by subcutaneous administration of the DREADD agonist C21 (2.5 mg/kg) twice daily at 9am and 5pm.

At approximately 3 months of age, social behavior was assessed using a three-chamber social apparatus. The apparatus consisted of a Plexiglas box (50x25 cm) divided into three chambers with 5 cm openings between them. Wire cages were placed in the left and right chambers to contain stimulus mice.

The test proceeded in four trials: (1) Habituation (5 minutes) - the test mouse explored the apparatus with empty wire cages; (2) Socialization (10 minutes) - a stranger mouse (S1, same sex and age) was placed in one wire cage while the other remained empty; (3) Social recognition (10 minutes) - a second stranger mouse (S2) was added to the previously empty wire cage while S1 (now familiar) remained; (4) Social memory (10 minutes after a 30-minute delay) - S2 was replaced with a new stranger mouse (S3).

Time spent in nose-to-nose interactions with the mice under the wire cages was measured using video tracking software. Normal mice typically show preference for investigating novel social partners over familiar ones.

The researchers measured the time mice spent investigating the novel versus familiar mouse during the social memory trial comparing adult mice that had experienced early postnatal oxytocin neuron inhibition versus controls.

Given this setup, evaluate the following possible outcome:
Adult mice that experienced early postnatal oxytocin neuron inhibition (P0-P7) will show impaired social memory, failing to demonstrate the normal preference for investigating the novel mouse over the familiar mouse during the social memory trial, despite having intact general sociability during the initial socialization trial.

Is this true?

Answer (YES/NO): YES